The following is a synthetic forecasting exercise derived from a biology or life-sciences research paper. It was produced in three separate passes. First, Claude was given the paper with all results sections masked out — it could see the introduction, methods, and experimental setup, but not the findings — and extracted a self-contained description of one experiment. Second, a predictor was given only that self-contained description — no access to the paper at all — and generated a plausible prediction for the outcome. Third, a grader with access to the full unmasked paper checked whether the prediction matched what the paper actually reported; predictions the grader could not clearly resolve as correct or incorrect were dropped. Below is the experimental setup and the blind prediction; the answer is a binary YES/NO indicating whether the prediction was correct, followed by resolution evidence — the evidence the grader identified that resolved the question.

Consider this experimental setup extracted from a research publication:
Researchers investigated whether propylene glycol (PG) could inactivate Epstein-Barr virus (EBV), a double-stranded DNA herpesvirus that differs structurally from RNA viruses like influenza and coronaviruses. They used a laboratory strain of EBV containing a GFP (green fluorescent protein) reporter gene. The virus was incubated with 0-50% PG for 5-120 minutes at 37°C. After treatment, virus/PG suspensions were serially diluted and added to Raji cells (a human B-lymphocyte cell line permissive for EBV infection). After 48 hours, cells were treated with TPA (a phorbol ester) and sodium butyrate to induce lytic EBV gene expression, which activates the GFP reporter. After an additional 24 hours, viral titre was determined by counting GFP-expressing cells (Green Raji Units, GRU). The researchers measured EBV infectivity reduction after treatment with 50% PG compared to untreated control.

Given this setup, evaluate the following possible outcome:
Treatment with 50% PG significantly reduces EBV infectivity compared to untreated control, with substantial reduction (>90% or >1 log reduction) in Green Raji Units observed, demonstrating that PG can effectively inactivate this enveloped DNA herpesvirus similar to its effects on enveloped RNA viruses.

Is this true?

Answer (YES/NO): YES